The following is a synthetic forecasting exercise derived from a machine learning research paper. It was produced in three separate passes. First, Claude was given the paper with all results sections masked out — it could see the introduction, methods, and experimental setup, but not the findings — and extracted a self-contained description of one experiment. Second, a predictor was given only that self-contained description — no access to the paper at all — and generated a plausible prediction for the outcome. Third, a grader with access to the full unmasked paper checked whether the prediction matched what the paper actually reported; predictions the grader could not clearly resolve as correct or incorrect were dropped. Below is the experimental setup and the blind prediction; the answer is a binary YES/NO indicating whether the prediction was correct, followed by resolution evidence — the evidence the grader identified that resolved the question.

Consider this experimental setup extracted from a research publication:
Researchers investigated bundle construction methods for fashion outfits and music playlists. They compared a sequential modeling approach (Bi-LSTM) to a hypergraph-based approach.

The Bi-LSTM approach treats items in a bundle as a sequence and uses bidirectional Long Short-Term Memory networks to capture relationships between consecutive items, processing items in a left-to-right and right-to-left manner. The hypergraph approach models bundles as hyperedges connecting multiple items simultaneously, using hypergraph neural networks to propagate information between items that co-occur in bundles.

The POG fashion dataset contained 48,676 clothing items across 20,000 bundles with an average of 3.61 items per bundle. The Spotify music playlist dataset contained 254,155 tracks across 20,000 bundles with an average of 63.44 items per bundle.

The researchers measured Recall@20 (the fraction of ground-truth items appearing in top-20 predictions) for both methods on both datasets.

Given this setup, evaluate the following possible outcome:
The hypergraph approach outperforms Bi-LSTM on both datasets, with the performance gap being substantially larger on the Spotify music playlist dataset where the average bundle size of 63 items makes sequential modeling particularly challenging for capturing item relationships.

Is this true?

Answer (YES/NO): NO